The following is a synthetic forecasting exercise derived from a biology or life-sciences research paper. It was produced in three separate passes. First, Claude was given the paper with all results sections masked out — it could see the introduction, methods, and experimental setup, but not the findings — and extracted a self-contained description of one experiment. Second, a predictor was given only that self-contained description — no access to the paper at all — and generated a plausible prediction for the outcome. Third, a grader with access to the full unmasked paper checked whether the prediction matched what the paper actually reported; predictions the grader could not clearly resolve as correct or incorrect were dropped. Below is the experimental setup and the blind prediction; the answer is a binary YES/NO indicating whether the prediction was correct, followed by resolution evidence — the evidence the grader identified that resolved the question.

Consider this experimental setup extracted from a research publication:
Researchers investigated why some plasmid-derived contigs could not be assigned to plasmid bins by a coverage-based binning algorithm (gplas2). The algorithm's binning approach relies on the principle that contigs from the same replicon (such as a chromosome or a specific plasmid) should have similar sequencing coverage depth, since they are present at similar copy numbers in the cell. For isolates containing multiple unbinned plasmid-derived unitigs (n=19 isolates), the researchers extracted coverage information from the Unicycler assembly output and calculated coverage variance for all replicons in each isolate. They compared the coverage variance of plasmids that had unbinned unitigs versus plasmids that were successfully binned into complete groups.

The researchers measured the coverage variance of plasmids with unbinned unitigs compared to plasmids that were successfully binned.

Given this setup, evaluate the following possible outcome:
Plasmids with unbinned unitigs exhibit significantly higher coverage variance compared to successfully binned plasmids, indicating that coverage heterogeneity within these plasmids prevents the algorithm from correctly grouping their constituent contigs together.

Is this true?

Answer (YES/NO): YES